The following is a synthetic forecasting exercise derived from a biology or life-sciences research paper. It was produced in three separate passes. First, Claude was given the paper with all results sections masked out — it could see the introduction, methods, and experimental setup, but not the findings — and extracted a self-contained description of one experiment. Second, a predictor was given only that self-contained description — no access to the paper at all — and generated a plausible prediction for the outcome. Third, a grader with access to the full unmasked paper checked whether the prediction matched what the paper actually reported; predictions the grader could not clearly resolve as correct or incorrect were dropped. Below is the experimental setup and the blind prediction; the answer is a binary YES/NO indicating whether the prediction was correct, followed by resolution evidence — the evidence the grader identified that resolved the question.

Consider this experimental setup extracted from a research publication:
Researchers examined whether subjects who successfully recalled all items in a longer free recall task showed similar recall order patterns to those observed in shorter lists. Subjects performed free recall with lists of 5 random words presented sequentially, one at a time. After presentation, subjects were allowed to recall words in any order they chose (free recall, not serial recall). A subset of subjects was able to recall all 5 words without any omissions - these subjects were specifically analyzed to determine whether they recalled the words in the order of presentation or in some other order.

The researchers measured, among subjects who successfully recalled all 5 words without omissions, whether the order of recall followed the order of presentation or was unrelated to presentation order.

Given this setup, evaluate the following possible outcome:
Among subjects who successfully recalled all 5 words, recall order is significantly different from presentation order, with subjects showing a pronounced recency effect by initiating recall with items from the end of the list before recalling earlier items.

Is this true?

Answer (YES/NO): NO